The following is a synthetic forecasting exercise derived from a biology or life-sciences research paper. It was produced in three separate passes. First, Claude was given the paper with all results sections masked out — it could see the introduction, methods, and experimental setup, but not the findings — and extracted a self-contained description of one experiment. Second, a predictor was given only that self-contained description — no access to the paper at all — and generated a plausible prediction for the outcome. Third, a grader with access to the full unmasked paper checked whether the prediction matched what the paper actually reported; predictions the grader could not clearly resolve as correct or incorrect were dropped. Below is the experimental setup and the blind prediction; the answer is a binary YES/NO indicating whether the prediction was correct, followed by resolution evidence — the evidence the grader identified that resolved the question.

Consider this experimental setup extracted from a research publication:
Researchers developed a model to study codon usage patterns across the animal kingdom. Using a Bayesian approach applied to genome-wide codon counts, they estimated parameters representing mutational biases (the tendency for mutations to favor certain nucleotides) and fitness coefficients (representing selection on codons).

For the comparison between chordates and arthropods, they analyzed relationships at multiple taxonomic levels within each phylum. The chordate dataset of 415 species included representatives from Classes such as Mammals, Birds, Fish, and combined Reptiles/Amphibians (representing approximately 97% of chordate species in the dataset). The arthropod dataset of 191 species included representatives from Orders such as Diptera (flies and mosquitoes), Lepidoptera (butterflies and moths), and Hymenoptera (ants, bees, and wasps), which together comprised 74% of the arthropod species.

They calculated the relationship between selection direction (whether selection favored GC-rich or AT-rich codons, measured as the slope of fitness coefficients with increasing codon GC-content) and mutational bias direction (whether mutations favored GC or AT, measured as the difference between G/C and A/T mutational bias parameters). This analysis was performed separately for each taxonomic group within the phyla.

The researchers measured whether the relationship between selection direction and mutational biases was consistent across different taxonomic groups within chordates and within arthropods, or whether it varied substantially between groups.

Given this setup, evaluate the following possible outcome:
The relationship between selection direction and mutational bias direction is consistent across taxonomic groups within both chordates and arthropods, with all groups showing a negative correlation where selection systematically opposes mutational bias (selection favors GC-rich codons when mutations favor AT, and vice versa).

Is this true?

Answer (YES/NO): YES